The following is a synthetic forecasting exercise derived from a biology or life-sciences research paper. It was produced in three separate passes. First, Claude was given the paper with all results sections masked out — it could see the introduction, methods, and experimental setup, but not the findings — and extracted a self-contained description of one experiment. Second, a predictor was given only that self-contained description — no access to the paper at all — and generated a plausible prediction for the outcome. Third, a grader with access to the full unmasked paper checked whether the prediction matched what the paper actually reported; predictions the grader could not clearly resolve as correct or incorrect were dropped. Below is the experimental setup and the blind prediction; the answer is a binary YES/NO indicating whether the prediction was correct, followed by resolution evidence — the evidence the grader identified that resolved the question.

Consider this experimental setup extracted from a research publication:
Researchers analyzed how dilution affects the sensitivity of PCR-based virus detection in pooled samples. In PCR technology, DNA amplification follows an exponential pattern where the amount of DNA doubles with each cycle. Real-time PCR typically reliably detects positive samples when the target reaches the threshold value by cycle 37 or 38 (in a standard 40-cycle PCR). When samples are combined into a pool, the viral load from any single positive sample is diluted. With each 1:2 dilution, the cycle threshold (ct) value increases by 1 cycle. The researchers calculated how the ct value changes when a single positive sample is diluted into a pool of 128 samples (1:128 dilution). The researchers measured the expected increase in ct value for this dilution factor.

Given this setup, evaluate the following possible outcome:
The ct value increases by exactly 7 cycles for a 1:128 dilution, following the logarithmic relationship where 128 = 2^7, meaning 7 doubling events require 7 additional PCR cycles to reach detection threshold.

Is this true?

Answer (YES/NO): YES